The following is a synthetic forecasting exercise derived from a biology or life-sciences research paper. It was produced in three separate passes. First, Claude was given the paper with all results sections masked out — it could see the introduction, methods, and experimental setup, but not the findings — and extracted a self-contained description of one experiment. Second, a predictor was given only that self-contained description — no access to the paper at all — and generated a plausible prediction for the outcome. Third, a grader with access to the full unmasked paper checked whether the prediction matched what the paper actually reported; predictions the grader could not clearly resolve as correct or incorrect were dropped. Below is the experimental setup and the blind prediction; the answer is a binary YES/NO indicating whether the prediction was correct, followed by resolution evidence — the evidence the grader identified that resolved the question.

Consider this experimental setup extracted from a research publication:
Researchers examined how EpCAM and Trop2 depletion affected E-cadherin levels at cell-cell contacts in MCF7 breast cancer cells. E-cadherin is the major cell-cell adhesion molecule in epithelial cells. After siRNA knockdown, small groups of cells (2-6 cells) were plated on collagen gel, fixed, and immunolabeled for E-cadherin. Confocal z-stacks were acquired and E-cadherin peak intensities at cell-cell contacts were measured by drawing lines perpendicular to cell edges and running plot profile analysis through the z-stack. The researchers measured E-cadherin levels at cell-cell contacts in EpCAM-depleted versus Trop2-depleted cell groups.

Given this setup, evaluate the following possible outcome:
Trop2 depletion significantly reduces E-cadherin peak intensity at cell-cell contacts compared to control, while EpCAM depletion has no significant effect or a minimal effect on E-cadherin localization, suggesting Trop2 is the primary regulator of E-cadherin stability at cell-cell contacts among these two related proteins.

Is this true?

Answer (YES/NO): NO